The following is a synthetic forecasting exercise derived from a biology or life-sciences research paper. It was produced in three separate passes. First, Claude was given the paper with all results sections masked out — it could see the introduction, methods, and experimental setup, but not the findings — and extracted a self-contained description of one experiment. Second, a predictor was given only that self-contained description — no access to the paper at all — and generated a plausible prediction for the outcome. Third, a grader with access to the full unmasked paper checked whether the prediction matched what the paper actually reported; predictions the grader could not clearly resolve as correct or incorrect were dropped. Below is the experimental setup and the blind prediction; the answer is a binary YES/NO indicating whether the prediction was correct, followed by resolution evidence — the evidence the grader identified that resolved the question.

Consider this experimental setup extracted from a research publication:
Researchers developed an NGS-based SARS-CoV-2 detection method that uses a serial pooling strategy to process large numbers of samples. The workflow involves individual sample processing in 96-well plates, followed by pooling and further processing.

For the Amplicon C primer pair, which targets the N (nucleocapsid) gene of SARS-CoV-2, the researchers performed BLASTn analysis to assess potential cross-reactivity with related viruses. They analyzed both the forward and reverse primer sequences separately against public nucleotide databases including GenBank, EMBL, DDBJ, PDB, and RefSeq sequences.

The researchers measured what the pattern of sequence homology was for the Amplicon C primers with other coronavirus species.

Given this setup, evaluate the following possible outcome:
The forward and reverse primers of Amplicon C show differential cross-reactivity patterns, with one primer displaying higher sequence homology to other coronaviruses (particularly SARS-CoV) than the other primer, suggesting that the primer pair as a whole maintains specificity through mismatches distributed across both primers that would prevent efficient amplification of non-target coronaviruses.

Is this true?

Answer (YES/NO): YES